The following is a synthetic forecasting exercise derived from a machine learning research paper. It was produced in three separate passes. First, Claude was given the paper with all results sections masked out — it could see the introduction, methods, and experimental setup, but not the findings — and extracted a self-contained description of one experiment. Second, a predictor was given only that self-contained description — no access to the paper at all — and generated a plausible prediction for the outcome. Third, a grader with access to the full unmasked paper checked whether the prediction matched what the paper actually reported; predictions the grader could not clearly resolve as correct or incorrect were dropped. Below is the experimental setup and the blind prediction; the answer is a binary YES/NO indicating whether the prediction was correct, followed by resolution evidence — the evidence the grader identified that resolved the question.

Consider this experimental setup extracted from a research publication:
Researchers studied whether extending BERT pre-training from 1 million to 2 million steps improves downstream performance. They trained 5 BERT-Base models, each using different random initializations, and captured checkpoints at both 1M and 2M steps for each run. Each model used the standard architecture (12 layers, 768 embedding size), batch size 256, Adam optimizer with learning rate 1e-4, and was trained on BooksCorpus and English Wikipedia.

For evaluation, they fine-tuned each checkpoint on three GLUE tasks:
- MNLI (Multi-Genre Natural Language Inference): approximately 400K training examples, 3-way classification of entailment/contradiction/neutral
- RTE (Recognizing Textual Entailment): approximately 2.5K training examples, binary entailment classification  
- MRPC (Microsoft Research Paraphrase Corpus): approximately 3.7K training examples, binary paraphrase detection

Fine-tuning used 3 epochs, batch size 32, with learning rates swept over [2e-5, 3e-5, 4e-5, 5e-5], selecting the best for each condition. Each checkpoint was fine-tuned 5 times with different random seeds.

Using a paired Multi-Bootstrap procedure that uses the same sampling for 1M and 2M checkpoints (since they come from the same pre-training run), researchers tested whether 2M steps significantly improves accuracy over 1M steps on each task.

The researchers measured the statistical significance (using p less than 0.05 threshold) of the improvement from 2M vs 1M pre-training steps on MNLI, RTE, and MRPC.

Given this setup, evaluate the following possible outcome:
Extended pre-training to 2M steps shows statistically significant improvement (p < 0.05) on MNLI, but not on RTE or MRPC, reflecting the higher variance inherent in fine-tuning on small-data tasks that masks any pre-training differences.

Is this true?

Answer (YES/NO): YES